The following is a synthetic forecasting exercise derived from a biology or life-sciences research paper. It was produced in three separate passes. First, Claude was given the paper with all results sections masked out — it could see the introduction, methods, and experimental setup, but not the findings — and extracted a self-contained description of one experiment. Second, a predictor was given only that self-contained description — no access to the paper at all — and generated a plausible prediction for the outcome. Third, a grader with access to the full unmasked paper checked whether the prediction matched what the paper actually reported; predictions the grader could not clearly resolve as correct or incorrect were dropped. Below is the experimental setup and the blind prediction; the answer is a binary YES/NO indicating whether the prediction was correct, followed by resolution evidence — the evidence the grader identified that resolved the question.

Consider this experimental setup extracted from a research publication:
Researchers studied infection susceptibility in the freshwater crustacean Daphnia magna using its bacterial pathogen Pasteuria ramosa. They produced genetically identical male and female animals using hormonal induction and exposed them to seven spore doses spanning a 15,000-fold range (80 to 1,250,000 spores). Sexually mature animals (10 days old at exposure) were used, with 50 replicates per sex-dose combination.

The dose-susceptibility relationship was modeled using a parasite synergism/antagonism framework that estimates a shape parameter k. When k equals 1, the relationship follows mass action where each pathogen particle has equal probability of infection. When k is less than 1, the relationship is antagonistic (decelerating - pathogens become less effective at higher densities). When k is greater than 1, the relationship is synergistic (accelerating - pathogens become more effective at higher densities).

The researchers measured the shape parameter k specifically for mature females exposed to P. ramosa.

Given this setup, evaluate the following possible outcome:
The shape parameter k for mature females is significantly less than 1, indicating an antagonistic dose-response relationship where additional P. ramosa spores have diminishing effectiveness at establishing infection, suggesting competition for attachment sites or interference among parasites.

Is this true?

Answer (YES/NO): NO